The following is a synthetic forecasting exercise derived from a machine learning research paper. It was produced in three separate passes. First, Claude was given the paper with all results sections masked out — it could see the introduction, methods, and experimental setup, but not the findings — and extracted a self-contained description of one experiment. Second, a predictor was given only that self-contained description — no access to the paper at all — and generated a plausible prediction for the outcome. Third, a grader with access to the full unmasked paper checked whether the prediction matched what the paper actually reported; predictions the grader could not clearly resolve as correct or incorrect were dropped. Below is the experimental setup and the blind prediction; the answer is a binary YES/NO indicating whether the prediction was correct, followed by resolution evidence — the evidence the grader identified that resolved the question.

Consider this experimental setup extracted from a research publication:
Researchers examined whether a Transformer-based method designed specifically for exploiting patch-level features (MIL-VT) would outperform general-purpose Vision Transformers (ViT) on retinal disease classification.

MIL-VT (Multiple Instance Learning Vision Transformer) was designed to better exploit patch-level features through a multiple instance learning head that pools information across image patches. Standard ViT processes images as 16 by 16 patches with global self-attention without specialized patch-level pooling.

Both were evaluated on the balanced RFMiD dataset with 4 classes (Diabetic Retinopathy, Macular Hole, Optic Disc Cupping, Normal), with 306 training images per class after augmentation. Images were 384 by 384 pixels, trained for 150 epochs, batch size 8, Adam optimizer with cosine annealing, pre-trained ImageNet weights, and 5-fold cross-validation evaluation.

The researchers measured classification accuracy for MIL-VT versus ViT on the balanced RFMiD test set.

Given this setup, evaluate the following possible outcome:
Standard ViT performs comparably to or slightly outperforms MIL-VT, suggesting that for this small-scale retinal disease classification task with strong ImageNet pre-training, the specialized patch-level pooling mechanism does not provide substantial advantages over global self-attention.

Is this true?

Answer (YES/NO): NO